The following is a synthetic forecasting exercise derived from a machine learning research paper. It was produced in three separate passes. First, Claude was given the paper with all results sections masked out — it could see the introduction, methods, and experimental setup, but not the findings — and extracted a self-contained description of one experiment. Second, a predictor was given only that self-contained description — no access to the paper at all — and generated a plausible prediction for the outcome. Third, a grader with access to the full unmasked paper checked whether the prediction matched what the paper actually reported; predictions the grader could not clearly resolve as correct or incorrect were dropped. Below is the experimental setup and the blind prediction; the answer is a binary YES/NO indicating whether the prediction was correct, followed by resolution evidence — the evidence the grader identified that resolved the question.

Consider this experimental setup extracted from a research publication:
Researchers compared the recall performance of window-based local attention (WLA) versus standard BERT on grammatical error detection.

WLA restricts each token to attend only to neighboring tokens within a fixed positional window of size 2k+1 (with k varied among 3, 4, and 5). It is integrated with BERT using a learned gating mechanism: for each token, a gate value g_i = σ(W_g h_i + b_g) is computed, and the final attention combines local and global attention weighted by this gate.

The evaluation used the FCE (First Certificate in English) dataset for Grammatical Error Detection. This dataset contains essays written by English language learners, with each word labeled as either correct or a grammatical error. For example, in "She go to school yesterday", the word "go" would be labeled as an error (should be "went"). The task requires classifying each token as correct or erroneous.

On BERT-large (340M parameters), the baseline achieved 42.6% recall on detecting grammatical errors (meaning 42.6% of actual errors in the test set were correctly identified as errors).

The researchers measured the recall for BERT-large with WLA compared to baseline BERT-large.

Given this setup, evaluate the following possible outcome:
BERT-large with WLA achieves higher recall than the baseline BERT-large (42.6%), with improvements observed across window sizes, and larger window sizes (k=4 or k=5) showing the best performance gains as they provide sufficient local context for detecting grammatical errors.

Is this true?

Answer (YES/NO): NO